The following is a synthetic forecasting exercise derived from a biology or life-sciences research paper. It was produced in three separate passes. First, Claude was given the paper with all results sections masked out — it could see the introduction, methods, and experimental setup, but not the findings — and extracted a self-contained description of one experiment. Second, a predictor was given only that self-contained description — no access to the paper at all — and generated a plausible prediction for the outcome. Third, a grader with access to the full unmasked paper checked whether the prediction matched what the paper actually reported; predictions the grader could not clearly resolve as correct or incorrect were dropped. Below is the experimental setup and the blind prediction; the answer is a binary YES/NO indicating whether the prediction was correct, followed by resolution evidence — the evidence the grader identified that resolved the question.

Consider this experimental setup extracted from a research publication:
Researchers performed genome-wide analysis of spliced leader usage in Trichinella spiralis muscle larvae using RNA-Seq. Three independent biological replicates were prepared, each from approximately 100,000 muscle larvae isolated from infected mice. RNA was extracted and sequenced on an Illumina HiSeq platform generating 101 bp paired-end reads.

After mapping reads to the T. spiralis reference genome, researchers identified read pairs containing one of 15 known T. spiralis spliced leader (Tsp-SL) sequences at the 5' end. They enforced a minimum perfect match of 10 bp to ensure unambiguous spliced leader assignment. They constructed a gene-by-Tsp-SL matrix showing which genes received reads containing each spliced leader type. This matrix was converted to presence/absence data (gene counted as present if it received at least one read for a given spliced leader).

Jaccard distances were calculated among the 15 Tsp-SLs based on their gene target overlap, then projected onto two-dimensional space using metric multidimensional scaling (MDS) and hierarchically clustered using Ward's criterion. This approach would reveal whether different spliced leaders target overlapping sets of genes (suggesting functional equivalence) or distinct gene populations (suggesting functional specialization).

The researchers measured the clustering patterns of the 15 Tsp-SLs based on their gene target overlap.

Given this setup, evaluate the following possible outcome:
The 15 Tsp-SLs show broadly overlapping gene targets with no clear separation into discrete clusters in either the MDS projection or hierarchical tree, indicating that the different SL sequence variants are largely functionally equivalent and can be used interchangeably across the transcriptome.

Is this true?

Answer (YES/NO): NO